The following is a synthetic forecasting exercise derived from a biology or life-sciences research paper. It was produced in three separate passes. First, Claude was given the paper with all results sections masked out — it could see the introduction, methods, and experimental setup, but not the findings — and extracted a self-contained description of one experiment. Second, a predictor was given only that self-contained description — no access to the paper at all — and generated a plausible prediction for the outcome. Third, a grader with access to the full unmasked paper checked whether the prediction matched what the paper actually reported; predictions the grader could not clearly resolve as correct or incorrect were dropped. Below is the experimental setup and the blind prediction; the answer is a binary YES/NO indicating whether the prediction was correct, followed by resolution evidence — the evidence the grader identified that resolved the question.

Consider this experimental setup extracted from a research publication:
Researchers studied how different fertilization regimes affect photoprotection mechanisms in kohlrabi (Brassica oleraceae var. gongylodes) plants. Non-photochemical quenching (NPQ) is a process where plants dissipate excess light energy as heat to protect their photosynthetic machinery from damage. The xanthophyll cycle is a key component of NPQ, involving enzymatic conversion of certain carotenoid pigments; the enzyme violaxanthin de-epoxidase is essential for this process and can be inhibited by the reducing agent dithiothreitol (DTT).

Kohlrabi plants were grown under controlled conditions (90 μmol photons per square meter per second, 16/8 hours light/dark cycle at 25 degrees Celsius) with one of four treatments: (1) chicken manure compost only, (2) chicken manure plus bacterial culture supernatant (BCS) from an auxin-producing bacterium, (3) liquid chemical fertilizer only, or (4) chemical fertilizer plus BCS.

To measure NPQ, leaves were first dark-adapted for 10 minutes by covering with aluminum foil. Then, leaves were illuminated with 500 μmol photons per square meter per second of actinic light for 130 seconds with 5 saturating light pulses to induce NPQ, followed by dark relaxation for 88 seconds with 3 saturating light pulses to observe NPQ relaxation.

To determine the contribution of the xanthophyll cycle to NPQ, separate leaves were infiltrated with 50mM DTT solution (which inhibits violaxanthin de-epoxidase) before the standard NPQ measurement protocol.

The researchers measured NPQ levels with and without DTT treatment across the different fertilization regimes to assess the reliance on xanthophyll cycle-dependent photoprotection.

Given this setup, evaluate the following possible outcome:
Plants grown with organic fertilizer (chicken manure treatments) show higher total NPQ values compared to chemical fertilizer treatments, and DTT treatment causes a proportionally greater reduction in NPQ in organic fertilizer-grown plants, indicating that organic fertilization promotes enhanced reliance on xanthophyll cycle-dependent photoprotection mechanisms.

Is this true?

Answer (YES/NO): NO